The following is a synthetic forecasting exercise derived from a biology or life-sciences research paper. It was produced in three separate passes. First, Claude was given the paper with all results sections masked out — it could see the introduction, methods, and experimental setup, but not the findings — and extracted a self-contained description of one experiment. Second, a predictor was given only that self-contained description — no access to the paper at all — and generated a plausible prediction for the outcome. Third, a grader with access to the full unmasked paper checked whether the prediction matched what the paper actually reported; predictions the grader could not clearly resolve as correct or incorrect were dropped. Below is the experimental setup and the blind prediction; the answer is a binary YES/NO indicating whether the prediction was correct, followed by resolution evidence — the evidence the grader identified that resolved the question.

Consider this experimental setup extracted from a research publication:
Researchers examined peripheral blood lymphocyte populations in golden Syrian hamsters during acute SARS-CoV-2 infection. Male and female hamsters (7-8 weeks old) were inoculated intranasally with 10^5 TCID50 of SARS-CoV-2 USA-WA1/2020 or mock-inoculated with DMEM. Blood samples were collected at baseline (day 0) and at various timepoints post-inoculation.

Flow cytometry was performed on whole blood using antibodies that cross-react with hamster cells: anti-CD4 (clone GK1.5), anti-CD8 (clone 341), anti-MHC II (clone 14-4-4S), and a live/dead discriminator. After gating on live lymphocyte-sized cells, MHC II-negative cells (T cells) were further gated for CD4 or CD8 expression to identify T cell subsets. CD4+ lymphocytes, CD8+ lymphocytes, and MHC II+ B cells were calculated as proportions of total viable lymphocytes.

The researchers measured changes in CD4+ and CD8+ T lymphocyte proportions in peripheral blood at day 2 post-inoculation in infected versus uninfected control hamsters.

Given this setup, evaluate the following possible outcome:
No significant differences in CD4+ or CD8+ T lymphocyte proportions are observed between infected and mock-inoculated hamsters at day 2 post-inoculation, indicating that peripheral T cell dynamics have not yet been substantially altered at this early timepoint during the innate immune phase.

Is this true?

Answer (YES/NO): NO